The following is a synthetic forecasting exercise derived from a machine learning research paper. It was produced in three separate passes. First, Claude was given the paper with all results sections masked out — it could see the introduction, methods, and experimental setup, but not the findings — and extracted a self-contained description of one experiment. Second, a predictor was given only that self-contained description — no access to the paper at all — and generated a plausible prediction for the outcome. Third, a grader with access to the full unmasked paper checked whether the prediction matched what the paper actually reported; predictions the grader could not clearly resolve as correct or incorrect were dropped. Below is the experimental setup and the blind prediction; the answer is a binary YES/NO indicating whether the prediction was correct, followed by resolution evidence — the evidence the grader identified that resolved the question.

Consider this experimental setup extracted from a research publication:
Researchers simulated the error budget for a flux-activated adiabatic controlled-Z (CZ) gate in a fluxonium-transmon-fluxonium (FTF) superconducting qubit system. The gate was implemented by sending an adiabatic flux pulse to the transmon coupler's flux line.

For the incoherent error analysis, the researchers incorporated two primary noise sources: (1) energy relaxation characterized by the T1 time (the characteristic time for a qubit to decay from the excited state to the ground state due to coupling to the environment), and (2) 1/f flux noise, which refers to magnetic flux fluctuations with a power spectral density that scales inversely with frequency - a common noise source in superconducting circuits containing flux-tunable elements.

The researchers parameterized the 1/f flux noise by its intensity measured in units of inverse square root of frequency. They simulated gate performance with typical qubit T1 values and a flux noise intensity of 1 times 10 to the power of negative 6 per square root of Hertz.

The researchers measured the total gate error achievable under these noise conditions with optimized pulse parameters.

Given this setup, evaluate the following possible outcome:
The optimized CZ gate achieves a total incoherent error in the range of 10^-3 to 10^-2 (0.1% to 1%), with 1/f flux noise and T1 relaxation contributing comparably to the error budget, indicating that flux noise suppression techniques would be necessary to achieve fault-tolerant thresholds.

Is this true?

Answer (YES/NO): NO